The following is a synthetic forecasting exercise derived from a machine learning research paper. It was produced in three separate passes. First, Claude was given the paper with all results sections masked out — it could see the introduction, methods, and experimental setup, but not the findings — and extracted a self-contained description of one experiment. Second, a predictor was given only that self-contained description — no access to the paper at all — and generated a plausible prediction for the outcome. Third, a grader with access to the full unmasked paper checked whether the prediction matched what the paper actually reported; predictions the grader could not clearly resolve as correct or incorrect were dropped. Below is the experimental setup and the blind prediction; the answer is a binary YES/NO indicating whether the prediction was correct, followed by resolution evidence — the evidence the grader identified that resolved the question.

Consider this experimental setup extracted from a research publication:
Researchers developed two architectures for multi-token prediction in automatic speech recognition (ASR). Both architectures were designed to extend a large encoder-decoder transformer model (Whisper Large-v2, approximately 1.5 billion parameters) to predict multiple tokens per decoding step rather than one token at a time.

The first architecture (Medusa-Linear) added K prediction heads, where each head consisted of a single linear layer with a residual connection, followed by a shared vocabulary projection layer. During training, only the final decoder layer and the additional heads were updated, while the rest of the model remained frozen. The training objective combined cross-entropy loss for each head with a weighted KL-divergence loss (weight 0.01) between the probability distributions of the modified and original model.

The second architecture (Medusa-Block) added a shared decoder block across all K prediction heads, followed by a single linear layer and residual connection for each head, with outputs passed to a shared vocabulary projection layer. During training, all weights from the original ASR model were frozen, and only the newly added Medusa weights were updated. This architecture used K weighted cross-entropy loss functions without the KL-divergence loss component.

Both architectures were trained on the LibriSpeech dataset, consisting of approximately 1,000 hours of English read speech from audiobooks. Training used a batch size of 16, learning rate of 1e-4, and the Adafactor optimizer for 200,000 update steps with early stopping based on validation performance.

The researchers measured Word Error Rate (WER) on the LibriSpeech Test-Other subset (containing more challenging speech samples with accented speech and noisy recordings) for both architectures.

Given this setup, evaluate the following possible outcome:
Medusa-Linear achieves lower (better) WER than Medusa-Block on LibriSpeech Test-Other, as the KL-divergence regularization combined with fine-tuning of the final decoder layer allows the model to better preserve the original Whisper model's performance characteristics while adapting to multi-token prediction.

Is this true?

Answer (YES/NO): NO